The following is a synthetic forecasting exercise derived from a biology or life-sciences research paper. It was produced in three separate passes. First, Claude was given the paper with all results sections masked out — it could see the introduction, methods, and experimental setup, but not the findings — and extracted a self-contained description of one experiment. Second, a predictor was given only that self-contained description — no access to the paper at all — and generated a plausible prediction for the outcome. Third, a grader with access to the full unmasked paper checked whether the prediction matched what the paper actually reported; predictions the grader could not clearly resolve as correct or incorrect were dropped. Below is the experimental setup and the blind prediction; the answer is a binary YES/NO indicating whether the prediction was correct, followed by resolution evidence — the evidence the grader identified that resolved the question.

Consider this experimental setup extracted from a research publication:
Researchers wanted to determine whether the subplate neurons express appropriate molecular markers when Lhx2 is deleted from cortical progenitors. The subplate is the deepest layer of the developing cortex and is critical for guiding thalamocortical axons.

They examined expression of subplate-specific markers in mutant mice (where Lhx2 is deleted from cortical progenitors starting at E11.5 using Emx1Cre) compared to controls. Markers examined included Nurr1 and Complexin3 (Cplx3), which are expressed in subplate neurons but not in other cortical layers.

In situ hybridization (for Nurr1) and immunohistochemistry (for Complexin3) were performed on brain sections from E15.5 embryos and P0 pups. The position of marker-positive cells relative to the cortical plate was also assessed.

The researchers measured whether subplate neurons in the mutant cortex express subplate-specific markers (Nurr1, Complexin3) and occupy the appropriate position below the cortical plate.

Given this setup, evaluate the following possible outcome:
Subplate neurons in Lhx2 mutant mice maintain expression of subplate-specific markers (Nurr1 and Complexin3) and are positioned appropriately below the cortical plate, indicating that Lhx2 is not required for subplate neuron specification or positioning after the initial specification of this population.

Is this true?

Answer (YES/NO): YES